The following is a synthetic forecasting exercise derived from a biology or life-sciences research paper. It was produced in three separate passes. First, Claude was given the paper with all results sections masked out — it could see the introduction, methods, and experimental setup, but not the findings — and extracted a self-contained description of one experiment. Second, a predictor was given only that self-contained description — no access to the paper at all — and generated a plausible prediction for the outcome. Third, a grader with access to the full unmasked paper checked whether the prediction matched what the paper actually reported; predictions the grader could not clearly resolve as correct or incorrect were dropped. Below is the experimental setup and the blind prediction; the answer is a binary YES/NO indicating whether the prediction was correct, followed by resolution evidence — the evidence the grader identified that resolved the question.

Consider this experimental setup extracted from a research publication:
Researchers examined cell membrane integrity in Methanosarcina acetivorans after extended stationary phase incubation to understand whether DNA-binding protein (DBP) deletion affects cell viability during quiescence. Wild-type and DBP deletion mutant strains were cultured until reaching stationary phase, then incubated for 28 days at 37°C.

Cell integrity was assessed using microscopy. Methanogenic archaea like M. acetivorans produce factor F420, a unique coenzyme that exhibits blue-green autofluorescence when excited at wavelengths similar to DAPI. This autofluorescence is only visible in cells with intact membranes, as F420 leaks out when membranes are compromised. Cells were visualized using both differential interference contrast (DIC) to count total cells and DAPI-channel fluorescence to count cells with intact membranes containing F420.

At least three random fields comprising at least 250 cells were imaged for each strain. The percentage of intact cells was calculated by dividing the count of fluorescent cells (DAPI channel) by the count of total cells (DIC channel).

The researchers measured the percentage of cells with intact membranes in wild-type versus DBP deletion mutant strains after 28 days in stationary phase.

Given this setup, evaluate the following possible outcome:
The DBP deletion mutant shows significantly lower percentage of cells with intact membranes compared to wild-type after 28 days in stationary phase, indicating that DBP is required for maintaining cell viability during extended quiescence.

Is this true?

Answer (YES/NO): NO